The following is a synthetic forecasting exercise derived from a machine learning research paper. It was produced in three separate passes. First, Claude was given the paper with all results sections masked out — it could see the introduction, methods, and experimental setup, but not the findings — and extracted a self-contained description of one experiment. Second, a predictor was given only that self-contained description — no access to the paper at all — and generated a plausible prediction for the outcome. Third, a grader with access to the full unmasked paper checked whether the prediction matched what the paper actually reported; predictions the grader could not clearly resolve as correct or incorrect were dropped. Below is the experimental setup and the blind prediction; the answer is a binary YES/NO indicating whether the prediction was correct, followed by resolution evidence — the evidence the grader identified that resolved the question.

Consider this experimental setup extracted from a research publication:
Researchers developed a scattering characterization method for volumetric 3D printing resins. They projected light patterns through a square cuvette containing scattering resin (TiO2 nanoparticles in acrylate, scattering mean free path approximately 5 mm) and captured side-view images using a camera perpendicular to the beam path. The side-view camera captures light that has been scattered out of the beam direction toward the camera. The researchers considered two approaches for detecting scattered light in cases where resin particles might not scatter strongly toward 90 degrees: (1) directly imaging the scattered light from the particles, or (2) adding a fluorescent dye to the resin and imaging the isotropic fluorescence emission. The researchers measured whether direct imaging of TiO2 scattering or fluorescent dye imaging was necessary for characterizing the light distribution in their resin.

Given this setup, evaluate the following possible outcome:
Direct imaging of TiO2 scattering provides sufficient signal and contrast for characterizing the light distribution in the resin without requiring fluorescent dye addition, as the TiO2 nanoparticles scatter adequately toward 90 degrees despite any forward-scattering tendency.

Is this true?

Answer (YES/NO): YES